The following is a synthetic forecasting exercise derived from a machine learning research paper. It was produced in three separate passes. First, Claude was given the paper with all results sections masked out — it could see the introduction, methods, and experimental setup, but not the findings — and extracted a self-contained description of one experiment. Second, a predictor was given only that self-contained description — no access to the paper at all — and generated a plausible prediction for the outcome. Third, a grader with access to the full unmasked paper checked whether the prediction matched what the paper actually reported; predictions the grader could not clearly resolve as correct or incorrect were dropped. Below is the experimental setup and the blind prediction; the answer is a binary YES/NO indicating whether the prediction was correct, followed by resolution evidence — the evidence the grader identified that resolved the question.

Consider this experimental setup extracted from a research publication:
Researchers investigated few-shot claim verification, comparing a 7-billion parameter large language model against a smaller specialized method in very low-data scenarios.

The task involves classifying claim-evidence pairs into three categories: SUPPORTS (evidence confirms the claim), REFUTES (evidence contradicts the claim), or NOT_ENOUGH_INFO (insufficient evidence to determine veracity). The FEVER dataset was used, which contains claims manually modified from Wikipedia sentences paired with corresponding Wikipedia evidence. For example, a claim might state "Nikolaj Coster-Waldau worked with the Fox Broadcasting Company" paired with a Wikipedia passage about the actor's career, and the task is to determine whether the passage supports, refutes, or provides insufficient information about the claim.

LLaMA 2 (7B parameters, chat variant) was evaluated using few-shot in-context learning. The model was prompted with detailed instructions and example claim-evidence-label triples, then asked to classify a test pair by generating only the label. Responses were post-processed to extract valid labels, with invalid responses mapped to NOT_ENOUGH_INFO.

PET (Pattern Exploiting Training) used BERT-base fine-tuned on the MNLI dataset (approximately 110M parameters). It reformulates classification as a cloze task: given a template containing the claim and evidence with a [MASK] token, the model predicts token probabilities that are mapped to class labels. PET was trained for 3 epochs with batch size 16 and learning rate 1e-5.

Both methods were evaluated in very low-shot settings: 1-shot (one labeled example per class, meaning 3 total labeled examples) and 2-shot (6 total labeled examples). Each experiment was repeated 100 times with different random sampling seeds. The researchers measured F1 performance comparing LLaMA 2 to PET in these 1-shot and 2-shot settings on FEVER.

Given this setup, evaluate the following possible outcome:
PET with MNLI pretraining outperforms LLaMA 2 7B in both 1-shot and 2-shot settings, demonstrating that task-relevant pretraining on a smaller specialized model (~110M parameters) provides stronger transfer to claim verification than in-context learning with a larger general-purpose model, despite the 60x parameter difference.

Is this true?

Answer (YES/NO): NO